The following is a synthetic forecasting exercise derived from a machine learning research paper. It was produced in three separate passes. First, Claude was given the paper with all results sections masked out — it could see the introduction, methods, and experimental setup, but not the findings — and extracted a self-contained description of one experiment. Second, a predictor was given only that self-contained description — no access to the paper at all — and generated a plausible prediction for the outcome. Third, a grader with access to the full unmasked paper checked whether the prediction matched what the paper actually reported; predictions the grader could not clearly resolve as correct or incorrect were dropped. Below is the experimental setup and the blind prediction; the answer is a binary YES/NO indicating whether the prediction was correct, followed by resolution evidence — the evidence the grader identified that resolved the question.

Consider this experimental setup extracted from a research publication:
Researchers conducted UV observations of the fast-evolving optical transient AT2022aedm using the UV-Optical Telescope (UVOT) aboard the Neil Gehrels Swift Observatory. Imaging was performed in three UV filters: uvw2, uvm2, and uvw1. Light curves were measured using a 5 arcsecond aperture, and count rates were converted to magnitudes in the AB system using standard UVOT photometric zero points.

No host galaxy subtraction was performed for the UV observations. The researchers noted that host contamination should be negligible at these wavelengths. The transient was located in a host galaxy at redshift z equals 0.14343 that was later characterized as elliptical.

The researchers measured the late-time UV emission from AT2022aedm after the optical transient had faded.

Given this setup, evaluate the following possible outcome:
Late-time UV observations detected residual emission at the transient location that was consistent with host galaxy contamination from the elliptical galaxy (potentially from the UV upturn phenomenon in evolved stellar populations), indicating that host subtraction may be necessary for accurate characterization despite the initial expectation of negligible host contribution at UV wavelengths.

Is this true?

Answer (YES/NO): NO